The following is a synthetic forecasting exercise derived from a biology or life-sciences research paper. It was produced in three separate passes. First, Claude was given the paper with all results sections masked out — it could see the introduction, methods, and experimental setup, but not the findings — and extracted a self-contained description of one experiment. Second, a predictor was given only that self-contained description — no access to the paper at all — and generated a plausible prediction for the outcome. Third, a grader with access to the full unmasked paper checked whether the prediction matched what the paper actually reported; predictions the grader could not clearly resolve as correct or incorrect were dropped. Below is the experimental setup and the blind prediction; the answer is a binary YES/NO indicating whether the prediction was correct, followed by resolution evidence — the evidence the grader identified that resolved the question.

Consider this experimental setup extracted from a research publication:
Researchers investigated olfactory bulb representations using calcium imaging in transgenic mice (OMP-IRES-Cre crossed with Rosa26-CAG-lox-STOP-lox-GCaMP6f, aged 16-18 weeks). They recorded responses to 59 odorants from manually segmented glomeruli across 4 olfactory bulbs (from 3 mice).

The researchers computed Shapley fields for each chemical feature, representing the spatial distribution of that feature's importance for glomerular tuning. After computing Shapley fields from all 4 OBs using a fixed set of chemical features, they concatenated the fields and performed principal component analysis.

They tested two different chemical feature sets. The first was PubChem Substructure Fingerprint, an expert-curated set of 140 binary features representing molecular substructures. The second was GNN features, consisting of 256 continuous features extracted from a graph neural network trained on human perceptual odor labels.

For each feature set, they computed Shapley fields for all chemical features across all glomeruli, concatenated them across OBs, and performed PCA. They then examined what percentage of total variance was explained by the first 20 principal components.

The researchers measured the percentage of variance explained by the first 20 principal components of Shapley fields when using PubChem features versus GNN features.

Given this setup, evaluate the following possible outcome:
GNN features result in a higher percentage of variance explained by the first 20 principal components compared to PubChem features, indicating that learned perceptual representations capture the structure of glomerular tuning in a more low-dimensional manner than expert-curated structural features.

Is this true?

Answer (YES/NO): NO